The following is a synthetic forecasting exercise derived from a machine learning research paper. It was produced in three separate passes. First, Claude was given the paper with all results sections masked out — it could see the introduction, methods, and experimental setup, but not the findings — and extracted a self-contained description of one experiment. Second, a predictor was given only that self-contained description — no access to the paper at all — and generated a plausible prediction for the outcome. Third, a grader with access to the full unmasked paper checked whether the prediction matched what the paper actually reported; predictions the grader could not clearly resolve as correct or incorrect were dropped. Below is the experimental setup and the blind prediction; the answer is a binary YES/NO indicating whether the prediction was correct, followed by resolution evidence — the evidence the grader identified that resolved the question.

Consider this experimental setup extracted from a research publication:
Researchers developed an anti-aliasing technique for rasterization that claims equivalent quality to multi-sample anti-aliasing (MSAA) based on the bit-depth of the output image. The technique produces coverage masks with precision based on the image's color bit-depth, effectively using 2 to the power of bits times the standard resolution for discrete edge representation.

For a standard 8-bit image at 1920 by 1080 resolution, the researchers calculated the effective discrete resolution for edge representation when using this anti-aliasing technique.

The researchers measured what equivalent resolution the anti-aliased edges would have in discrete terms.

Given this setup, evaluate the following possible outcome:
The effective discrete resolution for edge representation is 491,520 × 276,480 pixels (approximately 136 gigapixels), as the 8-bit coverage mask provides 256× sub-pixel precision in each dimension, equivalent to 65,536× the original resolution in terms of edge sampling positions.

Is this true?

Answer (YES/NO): YES